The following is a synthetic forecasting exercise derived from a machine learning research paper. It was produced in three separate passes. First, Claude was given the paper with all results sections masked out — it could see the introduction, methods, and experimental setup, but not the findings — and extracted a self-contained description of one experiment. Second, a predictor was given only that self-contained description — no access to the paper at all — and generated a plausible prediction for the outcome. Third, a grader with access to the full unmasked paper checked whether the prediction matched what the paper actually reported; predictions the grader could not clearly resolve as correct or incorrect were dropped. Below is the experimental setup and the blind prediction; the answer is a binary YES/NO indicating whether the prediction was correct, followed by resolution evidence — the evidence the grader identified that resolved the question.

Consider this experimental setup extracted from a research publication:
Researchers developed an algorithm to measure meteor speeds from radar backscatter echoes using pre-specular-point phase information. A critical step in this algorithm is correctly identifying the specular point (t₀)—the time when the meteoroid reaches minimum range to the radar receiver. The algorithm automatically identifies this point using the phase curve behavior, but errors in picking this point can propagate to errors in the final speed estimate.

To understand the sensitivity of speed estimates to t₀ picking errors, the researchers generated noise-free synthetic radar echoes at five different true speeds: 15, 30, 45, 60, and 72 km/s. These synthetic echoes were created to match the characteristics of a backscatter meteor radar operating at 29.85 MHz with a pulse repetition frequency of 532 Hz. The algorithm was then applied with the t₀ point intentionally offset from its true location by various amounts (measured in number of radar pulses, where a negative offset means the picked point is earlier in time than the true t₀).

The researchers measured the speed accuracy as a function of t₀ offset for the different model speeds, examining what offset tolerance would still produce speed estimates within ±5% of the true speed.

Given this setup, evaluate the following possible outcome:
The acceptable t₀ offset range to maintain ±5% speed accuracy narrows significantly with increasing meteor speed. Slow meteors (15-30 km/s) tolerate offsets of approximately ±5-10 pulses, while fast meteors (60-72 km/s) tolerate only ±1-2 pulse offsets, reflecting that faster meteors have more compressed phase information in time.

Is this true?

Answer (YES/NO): YES